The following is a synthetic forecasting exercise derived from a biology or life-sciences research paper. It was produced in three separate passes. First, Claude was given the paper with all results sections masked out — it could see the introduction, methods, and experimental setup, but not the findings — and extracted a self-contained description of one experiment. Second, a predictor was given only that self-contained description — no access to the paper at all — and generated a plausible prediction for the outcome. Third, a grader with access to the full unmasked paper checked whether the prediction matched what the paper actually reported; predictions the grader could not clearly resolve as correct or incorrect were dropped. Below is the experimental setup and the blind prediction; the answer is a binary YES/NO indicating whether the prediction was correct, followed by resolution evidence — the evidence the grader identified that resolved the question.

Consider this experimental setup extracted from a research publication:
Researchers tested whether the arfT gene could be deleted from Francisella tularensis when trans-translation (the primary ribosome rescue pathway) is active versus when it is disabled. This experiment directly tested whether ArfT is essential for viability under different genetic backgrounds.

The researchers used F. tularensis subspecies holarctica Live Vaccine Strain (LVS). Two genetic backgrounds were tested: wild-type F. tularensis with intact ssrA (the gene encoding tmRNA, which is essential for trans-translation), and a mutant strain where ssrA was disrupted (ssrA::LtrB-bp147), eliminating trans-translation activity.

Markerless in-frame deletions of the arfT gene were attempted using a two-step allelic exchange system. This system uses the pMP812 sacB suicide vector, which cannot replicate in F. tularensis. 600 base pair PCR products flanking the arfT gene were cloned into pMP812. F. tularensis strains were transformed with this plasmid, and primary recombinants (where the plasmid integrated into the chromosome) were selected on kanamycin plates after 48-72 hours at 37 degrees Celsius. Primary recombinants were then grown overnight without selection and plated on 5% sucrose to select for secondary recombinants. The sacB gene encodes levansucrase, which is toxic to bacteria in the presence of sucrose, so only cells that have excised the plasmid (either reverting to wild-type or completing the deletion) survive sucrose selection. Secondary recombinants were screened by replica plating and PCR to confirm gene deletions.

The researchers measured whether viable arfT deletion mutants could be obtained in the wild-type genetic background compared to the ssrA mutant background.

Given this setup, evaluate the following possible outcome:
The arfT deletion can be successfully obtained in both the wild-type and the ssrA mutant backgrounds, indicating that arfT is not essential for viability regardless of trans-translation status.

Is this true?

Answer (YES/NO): NO